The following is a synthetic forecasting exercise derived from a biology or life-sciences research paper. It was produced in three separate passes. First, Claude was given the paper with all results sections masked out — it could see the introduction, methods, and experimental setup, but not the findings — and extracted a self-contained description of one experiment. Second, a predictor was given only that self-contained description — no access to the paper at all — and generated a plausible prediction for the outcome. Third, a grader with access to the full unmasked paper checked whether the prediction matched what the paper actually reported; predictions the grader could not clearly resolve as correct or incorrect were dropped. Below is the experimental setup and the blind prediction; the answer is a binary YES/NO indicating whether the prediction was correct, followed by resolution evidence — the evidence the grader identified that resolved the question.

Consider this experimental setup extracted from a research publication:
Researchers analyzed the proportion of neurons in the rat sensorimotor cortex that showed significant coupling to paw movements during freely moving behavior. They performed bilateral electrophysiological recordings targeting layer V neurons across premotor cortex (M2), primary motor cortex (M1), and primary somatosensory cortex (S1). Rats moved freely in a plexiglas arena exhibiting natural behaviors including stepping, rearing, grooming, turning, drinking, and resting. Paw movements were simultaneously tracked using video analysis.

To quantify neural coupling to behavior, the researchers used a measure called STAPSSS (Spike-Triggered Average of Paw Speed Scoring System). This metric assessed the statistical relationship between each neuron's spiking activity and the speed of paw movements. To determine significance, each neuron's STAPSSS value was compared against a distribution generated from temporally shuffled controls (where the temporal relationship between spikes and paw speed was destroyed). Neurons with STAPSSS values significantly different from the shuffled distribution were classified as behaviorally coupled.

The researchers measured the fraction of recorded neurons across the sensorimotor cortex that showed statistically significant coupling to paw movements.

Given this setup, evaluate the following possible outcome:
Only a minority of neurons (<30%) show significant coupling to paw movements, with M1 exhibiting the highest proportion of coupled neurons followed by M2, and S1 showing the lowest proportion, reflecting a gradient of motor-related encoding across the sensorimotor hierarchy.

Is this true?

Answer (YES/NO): NO